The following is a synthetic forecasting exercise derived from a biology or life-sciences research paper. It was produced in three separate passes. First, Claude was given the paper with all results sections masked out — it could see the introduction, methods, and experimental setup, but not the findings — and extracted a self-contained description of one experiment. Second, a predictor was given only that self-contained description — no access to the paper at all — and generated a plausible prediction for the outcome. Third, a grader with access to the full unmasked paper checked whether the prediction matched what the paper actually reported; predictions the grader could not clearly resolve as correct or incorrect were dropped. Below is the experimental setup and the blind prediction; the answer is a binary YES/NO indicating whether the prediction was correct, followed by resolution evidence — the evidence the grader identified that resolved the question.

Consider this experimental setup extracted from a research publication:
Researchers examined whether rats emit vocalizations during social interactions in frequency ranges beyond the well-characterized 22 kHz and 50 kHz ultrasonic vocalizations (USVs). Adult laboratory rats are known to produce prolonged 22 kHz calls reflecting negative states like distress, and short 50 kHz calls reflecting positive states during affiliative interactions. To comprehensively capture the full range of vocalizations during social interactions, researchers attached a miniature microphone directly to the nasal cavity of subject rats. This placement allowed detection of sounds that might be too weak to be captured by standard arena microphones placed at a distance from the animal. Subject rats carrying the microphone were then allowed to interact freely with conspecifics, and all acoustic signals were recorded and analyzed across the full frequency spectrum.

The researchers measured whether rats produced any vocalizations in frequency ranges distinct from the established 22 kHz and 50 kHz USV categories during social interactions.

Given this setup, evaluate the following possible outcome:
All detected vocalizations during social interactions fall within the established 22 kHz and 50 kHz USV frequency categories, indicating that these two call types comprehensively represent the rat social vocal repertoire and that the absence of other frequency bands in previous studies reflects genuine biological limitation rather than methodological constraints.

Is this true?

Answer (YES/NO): NO